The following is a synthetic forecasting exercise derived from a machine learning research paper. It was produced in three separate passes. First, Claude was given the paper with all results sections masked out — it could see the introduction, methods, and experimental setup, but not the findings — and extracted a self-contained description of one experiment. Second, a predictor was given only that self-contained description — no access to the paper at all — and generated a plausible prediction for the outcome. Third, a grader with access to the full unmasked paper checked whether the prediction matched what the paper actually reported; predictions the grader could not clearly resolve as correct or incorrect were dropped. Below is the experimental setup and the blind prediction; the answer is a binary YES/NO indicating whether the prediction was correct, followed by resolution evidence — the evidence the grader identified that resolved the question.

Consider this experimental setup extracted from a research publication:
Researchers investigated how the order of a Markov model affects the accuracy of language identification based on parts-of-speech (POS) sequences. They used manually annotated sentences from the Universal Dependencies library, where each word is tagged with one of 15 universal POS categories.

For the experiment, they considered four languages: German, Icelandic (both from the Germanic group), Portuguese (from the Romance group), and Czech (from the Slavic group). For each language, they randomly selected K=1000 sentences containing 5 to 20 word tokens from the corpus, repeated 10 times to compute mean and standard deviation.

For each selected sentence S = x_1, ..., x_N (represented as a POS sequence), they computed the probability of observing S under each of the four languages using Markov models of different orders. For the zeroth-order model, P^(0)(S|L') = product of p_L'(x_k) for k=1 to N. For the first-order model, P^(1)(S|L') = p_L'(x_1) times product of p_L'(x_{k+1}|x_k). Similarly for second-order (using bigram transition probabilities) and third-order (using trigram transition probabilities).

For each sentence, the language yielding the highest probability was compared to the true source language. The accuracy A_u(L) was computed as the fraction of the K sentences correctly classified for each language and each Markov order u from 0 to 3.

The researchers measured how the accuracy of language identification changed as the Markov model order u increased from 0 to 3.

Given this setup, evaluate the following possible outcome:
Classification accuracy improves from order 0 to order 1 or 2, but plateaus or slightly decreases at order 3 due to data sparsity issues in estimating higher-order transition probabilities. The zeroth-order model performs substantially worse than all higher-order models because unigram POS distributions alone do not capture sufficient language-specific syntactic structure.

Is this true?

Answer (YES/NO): NO